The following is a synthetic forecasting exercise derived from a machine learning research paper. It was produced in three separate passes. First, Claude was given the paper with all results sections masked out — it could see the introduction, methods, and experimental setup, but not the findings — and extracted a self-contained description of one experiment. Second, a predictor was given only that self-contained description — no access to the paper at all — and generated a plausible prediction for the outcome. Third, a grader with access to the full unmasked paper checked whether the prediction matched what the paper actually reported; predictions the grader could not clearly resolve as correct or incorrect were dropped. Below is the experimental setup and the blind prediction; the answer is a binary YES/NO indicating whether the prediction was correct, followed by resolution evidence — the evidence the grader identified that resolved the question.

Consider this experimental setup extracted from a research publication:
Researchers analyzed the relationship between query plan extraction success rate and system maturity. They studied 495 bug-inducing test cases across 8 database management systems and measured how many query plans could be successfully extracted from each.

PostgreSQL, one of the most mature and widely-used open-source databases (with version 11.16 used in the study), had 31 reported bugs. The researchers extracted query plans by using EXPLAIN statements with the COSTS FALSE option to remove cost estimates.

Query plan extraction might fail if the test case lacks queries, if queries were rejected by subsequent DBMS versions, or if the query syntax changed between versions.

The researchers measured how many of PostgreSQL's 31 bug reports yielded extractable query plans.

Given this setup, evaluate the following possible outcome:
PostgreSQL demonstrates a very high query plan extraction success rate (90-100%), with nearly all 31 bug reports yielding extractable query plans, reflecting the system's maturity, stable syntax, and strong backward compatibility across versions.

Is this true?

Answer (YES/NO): NO